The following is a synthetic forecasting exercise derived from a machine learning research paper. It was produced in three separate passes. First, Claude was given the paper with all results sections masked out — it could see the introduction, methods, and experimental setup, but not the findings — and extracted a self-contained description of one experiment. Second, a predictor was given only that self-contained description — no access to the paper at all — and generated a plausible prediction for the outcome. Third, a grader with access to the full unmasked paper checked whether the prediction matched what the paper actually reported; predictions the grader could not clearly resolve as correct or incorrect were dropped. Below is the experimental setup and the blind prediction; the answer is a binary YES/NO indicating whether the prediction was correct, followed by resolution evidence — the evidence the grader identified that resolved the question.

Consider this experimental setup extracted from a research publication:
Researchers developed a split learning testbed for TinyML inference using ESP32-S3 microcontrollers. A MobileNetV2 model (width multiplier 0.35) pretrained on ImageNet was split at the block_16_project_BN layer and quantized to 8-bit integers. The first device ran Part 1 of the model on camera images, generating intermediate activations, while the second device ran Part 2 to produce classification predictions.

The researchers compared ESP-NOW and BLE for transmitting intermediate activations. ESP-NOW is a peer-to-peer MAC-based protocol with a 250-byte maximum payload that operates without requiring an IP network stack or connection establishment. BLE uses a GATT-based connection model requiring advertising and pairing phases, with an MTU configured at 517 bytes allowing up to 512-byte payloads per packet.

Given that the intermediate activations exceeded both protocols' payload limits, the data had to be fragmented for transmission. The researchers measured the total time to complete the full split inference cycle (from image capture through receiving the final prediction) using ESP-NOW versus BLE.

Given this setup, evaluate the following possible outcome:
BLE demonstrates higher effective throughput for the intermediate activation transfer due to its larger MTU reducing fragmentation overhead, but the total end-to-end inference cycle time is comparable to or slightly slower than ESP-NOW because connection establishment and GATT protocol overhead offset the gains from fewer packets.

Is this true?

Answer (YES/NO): NO